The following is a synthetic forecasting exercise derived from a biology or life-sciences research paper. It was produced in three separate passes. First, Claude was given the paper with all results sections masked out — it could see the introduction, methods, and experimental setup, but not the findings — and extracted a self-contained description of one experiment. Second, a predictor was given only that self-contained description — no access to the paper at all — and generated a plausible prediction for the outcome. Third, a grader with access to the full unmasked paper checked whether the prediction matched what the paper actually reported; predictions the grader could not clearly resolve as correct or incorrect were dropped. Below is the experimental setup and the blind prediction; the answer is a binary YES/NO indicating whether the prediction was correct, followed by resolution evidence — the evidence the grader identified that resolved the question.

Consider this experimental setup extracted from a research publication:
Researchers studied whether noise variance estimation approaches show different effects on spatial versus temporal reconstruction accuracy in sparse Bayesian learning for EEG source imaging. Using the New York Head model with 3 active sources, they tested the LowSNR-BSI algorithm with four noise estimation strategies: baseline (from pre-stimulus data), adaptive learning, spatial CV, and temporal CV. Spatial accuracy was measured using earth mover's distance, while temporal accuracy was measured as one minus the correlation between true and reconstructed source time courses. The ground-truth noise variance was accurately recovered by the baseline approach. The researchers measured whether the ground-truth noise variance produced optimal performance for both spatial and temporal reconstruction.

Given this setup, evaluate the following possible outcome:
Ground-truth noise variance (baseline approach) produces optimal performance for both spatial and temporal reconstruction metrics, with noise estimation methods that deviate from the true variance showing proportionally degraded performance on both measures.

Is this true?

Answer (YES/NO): NO